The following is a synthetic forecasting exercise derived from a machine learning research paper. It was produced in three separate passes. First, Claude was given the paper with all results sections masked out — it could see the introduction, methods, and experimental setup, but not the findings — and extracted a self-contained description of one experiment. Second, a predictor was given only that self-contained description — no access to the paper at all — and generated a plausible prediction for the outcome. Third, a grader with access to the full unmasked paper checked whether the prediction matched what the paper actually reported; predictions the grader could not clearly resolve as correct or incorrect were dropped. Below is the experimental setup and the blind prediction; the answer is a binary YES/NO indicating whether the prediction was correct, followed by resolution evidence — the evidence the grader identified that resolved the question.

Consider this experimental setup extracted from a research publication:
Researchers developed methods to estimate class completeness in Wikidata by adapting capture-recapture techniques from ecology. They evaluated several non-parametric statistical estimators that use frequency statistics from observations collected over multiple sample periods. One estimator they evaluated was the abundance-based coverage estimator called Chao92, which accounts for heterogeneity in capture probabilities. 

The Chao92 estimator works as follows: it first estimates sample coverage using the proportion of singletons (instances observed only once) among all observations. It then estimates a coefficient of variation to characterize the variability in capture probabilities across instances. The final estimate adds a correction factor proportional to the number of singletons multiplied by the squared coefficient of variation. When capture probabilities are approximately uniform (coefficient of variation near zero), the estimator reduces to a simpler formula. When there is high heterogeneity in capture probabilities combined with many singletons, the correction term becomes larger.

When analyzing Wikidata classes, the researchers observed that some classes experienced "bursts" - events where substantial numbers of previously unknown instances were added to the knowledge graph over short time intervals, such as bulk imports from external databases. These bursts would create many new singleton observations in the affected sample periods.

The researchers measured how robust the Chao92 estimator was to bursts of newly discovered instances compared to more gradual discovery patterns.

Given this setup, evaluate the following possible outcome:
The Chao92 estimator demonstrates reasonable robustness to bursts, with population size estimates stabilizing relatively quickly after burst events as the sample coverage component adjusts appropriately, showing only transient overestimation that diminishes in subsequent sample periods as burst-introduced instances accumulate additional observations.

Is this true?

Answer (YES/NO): NO